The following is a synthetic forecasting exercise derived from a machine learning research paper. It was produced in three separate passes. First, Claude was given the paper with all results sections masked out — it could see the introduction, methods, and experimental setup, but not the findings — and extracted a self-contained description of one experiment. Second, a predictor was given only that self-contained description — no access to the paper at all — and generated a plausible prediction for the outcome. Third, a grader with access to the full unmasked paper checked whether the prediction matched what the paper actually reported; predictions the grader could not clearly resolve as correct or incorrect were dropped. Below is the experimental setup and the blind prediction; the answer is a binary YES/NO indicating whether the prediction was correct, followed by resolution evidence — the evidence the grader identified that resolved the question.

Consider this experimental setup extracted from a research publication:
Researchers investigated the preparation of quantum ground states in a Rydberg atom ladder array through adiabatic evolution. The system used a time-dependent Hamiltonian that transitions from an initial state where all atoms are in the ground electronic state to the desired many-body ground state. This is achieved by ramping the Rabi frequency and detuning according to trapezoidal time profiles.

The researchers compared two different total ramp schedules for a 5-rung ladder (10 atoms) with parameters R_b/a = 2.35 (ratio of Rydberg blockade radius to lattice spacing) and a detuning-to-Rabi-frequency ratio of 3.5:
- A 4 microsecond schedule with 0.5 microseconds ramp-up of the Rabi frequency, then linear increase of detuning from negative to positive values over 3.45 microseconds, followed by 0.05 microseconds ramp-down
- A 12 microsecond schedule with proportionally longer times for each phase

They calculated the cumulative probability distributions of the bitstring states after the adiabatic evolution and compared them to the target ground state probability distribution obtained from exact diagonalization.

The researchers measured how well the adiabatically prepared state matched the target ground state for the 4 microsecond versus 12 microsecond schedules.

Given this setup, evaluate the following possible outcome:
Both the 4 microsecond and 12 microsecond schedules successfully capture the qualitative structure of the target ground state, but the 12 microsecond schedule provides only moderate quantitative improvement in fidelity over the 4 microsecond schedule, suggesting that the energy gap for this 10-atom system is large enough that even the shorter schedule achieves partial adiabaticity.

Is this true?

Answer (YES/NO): NO